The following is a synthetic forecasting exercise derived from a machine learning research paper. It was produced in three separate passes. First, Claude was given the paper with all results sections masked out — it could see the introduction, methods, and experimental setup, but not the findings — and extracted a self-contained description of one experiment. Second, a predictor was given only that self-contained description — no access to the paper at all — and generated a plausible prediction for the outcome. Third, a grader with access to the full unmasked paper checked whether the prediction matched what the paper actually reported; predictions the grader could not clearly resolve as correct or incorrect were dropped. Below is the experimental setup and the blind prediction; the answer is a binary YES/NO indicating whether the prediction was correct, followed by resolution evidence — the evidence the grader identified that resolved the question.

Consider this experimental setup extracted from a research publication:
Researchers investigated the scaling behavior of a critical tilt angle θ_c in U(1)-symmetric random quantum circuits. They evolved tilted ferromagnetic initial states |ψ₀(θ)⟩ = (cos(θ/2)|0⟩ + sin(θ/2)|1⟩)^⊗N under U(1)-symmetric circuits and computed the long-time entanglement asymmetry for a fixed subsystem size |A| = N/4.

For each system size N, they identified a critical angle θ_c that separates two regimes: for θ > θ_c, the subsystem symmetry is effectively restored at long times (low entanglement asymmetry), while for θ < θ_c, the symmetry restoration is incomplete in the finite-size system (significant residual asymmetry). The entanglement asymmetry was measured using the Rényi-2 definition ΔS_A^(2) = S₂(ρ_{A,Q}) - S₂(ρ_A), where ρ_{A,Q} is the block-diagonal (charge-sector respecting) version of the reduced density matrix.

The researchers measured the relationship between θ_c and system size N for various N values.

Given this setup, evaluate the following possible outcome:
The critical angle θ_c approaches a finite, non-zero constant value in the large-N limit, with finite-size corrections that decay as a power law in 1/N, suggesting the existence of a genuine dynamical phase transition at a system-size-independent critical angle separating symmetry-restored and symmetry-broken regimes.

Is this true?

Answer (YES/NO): NO